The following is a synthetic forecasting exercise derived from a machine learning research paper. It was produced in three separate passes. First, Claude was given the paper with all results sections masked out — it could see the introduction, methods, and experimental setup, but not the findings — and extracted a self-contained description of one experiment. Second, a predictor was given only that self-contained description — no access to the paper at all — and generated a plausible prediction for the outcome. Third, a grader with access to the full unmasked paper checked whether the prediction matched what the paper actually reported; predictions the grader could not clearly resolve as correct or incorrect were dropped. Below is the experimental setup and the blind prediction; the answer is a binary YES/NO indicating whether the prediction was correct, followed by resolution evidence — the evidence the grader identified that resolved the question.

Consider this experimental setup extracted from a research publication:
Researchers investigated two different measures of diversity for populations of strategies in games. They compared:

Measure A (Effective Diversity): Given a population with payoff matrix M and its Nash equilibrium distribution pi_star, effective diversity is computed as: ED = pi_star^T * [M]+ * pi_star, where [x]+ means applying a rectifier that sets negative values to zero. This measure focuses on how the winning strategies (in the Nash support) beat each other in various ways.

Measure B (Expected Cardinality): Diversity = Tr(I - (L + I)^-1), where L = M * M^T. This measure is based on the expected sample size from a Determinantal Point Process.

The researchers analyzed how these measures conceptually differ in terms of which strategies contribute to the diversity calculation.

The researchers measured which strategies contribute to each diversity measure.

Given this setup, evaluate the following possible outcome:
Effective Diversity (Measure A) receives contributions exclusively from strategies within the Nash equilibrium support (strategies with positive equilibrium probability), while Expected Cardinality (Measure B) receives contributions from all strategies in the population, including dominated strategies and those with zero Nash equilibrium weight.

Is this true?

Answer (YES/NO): YES